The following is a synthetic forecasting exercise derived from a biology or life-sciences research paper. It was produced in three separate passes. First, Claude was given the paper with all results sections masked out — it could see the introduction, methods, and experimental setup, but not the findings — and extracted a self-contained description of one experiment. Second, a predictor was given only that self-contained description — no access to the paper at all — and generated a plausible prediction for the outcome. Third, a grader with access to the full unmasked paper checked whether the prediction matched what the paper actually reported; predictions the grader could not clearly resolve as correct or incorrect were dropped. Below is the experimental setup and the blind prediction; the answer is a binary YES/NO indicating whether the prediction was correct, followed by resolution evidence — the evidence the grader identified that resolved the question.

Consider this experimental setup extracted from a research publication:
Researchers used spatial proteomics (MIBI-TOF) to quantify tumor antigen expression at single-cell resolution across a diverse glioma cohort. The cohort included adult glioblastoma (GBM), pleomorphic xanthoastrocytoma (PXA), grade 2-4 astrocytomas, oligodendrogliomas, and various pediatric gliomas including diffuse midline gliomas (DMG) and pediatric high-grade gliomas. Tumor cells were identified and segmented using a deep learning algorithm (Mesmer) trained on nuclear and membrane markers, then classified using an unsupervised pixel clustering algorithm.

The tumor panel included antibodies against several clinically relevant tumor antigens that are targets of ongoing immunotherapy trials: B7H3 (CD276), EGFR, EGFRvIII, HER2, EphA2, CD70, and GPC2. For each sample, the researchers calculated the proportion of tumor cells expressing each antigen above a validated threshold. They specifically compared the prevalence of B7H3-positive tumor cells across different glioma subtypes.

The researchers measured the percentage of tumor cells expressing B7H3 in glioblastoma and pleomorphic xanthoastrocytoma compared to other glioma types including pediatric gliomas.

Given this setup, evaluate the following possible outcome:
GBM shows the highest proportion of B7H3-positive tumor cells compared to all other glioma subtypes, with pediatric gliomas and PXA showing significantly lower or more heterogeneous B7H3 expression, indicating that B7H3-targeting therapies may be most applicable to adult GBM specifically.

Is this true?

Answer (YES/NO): NO